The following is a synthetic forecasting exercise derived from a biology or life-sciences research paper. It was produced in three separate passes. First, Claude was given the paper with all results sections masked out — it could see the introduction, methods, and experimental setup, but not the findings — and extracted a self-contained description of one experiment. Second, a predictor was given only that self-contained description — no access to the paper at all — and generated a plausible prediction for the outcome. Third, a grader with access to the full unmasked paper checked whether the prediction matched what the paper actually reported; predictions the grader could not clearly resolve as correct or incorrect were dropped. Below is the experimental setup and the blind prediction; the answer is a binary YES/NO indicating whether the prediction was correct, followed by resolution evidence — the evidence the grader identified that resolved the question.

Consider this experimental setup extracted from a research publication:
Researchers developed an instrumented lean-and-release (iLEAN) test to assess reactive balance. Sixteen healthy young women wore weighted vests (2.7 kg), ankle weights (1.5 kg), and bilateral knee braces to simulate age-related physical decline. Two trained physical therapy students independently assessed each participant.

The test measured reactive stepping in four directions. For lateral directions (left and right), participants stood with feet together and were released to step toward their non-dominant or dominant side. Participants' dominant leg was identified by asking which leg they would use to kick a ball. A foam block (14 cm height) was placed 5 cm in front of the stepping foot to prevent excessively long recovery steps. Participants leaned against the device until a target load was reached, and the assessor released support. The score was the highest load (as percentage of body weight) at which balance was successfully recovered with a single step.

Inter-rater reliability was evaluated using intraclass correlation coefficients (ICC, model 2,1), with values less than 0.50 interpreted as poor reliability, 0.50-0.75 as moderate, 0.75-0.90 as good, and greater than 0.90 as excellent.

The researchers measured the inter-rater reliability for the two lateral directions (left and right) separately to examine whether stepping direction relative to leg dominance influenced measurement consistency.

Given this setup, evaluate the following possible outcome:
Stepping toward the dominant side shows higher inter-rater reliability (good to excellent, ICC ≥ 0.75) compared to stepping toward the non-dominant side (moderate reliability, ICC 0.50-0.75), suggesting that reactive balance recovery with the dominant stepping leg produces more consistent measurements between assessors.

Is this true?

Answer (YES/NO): NO